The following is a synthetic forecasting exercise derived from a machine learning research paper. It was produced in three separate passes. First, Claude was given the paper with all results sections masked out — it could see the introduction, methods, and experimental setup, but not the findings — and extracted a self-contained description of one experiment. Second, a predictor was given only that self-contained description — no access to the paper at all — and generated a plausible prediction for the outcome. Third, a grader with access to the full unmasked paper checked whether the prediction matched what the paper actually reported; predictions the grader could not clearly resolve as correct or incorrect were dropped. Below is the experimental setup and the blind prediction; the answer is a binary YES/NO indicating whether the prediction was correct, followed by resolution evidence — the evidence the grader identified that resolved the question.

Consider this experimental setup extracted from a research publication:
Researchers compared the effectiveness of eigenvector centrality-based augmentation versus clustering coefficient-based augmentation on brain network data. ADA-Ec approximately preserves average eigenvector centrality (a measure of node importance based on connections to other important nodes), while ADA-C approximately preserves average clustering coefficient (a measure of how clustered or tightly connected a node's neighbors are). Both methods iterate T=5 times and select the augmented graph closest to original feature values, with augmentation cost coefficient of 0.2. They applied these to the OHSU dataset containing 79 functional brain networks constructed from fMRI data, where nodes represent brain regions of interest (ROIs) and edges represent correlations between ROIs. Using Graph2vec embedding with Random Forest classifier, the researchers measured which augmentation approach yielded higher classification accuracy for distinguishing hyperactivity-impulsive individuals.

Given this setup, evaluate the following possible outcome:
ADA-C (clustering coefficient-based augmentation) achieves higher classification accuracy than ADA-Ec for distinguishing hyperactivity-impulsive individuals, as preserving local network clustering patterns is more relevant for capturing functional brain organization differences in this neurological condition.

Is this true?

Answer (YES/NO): NO